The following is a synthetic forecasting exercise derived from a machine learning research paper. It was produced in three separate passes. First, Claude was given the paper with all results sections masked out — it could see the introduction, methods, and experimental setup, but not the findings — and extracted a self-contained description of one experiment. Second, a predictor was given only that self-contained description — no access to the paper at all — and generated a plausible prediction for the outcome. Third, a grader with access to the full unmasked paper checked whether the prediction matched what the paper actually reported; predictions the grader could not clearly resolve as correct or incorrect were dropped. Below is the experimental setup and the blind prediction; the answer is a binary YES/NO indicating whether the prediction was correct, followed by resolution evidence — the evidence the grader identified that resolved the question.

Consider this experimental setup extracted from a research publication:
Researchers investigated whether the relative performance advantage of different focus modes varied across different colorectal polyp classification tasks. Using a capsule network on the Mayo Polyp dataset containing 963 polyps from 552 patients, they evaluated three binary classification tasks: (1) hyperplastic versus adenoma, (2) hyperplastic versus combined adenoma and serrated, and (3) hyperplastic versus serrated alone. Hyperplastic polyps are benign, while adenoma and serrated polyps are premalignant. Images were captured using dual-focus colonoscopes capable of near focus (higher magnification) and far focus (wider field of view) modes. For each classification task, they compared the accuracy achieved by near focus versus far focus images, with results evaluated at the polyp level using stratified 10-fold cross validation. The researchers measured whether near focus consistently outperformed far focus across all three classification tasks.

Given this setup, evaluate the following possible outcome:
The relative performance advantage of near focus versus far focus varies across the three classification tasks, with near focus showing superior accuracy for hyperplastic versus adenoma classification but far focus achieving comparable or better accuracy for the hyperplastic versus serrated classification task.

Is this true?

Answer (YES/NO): NO